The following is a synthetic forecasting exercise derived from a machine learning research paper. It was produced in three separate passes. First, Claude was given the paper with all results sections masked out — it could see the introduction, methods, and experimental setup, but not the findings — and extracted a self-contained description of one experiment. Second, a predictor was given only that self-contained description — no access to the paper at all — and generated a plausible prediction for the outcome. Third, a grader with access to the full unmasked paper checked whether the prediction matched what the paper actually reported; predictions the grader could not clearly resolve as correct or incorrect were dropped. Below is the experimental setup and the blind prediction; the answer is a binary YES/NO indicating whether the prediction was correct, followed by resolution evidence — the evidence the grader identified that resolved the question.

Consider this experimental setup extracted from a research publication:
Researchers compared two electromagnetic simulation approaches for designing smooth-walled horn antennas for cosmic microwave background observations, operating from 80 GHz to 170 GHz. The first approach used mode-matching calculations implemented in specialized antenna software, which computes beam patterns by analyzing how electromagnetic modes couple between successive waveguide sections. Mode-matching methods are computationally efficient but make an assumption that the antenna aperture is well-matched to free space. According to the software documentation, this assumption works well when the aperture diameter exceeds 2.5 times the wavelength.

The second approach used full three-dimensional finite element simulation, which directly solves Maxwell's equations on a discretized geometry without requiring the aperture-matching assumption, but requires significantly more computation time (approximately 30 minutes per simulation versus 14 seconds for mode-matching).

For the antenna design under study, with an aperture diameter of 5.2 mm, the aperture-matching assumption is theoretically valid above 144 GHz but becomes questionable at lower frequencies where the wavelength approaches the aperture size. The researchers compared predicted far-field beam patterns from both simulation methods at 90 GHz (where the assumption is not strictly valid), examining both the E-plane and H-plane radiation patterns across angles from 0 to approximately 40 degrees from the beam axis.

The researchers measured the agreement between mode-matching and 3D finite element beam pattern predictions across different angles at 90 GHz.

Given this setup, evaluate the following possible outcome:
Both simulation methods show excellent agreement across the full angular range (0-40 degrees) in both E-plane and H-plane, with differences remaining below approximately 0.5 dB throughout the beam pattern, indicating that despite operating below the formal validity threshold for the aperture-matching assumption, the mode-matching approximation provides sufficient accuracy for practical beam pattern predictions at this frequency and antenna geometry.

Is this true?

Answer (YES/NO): NO